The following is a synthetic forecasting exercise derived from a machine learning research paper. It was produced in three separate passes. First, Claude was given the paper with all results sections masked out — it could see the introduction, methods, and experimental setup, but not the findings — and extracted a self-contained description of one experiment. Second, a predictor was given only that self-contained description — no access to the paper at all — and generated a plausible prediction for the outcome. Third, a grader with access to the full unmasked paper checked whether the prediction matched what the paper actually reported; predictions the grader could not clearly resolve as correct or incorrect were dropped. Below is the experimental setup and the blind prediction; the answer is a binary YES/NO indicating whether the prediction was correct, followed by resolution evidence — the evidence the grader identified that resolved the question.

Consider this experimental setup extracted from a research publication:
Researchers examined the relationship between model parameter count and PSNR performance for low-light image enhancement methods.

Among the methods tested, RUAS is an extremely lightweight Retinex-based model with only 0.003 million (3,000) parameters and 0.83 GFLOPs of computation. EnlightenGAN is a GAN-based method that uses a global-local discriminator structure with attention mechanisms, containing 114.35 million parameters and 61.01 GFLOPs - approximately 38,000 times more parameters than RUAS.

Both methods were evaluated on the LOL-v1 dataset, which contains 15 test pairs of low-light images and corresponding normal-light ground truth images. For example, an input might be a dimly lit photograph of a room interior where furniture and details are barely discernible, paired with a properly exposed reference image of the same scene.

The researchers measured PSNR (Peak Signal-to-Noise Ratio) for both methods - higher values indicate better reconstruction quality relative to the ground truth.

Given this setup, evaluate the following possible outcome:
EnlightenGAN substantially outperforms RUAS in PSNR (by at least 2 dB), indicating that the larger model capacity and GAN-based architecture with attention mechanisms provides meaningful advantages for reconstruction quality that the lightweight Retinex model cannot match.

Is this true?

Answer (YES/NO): NO